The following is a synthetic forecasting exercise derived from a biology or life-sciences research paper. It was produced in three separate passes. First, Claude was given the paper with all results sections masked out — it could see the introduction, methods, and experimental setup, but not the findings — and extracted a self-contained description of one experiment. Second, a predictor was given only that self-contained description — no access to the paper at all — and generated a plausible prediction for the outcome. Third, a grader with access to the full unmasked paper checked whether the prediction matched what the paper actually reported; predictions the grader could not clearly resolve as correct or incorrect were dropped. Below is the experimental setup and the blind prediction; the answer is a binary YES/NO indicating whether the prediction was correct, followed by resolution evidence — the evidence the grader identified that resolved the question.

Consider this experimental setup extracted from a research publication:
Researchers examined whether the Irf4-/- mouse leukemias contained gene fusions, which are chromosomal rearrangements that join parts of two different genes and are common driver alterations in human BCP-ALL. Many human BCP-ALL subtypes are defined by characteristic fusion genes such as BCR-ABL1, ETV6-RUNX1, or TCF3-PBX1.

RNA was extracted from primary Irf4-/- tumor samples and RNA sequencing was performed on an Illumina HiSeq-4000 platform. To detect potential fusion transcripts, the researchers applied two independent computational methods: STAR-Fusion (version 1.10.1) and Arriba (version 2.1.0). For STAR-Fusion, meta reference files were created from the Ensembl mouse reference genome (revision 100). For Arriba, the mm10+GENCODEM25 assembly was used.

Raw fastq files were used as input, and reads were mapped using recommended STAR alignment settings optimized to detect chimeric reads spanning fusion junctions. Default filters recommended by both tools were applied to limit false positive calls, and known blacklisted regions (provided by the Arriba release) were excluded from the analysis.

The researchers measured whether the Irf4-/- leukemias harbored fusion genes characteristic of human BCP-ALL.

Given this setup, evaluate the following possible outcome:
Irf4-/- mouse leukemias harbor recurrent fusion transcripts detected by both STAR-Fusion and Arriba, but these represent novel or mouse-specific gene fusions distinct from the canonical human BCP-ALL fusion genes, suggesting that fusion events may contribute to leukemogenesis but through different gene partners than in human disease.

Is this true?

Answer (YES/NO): NO